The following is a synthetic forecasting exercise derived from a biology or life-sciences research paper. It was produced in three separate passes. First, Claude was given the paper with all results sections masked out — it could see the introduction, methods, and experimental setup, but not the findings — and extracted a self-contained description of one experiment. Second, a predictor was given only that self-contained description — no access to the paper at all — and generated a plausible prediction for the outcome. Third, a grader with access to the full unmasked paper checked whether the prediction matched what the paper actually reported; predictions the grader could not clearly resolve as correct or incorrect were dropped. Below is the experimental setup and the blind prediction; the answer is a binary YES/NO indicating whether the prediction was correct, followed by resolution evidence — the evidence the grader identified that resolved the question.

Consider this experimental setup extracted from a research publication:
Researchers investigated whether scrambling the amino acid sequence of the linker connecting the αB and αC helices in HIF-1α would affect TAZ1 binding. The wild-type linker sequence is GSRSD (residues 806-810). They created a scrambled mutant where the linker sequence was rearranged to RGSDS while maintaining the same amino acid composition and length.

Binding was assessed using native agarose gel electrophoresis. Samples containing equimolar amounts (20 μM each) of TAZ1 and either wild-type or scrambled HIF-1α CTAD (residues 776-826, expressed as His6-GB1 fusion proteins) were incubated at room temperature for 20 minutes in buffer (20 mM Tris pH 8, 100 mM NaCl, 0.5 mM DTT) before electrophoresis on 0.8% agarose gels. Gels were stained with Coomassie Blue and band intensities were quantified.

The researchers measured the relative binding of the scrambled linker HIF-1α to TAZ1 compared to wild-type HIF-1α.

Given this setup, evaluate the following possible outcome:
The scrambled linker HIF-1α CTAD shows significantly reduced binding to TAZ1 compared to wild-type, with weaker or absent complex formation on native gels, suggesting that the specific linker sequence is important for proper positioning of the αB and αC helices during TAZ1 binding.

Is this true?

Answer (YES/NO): NO